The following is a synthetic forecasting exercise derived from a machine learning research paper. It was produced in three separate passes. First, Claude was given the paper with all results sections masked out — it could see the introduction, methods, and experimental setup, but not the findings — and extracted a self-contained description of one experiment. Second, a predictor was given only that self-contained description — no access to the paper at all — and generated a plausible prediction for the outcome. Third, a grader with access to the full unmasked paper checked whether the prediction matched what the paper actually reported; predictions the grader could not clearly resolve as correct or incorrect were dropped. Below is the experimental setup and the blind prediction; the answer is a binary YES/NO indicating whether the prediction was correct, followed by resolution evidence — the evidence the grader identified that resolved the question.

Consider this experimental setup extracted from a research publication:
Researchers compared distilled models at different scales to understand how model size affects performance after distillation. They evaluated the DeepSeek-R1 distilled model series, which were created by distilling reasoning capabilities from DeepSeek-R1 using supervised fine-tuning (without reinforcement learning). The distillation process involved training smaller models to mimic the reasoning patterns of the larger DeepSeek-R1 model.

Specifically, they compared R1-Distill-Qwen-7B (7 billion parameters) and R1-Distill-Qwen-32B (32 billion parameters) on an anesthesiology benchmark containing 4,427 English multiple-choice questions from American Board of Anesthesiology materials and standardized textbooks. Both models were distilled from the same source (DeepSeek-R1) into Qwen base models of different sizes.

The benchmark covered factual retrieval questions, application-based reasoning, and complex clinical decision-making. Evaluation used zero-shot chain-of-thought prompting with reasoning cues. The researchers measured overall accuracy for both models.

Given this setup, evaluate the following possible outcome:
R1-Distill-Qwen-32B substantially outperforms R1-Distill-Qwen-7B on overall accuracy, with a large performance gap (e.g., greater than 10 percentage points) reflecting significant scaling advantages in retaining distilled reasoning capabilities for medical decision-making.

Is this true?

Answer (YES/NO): YES